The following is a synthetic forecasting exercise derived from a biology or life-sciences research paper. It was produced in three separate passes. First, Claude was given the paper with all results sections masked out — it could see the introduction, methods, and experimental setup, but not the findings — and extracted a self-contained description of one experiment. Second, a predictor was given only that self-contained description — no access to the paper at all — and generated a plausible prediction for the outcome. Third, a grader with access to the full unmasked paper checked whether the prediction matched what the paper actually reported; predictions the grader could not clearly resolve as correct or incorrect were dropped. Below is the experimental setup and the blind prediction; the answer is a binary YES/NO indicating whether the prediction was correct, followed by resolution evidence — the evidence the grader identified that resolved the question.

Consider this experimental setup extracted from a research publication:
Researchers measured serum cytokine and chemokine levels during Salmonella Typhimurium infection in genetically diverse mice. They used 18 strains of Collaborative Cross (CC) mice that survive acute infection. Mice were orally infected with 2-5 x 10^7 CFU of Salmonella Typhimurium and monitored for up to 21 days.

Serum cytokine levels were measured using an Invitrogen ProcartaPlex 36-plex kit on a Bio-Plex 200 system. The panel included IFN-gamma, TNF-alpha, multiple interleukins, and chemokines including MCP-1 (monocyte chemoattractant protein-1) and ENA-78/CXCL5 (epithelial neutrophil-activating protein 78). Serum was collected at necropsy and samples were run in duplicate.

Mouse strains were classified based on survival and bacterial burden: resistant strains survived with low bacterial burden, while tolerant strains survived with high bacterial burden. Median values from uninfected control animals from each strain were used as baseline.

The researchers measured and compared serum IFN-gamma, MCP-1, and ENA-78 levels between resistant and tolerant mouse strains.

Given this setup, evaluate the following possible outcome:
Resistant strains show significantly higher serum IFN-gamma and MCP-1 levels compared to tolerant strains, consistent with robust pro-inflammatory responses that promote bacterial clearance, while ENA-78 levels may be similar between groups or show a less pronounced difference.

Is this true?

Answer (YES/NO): NO